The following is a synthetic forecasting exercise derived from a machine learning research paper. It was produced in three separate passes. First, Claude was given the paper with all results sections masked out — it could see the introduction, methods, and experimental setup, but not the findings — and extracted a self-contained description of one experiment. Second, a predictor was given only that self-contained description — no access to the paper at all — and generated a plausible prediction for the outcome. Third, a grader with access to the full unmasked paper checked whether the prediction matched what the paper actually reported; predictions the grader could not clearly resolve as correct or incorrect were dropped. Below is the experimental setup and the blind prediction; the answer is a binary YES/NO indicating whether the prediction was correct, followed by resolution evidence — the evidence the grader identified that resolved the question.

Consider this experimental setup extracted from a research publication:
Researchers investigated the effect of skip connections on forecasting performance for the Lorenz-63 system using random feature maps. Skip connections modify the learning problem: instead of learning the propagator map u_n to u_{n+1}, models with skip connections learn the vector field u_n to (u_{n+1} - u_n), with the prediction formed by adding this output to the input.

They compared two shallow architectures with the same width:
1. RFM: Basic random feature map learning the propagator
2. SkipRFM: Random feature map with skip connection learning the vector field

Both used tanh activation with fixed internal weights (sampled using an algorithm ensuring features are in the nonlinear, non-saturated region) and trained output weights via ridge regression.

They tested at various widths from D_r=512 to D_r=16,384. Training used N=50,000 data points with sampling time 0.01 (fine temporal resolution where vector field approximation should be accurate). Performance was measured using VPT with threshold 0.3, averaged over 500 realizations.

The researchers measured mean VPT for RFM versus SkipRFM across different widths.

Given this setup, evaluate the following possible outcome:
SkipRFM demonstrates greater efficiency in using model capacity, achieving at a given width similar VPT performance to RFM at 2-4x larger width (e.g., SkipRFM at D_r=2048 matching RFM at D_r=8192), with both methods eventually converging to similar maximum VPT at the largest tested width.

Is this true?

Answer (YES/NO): NO